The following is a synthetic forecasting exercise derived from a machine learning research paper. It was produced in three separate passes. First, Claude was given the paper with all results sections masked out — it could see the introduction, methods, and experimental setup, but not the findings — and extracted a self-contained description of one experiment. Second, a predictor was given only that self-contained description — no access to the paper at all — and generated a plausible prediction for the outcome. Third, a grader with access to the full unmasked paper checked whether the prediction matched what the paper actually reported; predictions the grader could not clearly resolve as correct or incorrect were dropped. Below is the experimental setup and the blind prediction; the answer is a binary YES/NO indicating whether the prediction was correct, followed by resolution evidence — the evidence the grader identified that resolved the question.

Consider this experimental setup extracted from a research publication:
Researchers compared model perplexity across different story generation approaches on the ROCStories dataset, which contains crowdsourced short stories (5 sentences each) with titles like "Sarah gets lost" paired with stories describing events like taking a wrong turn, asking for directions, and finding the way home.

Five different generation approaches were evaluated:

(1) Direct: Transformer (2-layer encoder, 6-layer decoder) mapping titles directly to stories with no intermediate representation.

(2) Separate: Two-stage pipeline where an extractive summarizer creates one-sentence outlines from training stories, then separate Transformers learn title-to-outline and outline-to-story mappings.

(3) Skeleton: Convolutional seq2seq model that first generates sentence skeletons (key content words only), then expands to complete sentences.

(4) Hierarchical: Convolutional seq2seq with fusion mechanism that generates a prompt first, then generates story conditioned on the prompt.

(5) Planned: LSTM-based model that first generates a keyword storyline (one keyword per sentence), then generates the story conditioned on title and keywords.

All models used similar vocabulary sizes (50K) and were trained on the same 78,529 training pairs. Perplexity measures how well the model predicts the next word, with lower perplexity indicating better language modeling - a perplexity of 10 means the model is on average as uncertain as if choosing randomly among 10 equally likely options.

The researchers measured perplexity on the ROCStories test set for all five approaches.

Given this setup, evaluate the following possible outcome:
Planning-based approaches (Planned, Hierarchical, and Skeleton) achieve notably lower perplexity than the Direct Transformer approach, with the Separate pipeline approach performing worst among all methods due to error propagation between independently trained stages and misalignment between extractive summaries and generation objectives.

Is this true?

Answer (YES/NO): NO